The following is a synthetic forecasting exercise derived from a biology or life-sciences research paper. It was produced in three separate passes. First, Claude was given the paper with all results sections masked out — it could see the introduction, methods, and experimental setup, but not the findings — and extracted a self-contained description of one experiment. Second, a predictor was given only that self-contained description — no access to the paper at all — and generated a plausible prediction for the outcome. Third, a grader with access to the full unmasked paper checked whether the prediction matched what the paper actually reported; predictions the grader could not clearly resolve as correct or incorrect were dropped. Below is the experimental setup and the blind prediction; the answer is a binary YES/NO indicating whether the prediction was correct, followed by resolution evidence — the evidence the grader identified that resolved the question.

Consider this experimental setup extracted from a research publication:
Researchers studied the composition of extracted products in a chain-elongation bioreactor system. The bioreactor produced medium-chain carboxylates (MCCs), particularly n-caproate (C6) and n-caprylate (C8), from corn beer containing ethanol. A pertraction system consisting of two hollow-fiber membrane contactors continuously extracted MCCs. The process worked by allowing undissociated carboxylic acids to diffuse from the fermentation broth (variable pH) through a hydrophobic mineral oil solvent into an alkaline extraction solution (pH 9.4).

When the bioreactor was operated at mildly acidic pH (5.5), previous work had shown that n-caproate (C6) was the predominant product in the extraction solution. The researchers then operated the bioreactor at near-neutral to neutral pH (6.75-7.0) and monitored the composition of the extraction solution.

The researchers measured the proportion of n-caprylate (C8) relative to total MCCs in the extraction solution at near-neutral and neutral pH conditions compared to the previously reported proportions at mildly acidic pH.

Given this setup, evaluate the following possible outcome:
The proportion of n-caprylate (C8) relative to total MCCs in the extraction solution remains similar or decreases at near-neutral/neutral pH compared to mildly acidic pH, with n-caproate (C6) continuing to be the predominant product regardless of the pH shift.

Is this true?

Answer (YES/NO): NO